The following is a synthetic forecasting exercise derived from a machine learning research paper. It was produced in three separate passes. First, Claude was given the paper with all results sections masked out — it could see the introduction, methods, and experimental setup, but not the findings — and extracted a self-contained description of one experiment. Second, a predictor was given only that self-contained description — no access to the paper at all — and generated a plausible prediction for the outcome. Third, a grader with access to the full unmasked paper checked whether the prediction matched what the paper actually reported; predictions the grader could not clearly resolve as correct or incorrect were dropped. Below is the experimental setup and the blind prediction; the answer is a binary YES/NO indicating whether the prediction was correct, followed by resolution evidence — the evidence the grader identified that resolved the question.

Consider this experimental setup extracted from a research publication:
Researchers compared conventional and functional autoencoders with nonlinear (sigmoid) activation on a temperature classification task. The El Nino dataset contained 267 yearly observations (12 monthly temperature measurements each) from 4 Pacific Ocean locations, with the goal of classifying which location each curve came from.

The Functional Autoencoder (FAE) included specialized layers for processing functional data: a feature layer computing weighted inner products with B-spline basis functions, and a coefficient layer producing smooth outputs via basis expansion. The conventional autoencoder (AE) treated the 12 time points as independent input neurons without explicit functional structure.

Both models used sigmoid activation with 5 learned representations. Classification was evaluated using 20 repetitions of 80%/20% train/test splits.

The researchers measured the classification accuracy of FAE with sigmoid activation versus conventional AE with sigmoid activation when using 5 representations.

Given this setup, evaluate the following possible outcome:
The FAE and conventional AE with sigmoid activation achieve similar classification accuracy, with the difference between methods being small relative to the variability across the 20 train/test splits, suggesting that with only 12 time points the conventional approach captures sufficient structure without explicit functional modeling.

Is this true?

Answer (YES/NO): YES